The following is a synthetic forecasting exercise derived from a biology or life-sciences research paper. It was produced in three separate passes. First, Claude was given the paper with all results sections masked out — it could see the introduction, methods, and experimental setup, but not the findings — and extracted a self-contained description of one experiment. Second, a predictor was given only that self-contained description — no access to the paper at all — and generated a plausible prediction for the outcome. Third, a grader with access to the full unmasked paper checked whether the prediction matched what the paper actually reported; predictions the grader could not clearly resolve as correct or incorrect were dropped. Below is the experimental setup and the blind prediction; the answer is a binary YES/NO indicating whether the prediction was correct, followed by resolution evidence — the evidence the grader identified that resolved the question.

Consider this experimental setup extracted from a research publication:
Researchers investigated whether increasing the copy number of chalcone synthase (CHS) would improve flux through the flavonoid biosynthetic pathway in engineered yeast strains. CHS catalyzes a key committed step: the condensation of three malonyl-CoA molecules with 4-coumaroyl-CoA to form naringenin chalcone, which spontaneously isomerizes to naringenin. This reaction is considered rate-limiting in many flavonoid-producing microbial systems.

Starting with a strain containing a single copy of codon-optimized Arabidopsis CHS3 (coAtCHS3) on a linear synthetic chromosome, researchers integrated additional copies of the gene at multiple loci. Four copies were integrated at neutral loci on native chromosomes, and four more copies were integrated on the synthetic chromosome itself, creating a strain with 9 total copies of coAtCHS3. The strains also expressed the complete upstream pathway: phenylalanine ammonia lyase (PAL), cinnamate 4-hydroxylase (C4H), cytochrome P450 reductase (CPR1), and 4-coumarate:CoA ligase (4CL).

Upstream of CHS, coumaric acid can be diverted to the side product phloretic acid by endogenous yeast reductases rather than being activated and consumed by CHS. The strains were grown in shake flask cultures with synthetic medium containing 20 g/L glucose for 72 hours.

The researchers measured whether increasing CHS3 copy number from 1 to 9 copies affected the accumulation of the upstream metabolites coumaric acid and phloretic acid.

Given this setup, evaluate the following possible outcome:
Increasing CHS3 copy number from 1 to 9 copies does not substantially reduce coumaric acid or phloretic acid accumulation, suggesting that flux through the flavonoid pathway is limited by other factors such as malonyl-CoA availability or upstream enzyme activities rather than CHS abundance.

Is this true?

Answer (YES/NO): NO